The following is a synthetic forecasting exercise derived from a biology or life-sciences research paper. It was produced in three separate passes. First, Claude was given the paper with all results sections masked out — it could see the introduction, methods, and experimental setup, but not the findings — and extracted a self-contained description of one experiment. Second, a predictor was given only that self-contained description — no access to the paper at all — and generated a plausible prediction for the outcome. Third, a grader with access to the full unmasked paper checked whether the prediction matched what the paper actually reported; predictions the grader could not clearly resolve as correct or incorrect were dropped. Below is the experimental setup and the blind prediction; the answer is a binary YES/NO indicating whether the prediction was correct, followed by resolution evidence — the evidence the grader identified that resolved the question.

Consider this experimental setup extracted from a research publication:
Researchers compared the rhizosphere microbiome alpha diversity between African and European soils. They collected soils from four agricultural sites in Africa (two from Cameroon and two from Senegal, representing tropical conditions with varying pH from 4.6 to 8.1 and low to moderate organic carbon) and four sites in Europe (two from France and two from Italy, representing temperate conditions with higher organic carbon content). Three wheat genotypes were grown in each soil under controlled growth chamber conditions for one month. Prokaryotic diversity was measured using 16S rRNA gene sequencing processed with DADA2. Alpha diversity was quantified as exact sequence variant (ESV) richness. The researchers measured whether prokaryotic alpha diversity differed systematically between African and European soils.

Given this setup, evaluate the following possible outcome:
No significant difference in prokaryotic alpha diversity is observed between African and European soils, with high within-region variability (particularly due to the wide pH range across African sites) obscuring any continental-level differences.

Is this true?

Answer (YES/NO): YES